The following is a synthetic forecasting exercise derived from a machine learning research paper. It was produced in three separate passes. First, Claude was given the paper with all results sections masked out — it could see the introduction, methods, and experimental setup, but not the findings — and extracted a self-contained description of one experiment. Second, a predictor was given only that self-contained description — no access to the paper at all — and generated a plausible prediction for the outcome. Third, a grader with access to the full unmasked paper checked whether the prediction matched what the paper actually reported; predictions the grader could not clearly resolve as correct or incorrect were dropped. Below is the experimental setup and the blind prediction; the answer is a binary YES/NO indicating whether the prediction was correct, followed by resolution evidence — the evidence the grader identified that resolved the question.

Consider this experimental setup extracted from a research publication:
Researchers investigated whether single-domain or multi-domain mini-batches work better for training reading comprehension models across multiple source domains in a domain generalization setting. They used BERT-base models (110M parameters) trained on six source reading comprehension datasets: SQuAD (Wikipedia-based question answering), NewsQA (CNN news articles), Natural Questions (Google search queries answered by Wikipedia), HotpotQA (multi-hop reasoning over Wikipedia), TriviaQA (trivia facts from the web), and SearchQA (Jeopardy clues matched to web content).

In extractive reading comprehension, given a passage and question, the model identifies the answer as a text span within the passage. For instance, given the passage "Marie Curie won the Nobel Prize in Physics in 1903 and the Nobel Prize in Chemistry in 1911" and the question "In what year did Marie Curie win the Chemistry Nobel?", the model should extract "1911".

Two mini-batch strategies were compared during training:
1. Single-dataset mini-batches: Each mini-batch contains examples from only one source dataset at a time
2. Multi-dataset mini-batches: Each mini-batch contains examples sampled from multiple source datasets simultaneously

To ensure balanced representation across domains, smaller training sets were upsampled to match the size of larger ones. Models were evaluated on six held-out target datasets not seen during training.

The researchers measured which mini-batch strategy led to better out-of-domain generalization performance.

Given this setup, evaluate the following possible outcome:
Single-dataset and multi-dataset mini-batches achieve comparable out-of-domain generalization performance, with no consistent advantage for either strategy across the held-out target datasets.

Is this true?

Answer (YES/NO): NO